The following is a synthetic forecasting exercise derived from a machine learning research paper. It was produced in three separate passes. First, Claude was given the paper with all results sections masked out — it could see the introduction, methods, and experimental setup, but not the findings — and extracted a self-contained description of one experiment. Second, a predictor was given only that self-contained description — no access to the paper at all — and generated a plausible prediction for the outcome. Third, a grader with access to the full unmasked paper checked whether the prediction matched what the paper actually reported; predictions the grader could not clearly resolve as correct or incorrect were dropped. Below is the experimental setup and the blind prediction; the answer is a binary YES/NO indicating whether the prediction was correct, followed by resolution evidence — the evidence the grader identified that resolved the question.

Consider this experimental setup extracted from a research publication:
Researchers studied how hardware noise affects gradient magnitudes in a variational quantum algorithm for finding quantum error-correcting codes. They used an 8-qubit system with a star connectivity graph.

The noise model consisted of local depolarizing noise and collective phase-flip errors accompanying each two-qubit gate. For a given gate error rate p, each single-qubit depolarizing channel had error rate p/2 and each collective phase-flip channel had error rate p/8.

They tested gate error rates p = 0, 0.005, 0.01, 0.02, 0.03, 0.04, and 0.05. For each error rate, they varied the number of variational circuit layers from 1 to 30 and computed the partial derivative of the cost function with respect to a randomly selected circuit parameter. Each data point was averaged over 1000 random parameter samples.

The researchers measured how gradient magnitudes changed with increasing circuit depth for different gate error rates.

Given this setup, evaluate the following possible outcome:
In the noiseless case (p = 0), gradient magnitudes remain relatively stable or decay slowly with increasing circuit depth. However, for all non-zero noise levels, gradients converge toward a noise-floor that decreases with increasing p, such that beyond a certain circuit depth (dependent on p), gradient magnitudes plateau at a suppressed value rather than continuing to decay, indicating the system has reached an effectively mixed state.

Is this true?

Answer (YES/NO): NO